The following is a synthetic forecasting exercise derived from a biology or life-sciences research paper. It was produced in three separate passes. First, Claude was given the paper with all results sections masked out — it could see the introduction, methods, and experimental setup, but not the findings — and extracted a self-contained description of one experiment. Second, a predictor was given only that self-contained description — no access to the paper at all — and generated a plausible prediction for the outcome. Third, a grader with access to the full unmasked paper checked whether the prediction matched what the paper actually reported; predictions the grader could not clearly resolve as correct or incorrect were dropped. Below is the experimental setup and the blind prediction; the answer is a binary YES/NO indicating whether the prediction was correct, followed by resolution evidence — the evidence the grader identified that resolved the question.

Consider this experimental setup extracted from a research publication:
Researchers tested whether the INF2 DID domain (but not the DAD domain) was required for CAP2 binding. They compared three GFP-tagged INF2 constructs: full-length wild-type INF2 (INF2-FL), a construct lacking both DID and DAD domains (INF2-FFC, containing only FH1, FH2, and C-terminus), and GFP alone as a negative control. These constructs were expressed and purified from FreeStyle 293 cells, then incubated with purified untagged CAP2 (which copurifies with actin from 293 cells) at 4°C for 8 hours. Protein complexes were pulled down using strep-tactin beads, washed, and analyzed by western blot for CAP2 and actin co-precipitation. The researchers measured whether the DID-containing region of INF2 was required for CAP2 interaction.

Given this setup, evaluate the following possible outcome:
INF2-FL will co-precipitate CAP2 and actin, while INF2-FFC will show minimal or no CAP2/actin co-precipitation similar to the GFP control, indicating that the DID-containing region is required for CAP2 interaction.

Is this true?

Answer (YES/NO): YES